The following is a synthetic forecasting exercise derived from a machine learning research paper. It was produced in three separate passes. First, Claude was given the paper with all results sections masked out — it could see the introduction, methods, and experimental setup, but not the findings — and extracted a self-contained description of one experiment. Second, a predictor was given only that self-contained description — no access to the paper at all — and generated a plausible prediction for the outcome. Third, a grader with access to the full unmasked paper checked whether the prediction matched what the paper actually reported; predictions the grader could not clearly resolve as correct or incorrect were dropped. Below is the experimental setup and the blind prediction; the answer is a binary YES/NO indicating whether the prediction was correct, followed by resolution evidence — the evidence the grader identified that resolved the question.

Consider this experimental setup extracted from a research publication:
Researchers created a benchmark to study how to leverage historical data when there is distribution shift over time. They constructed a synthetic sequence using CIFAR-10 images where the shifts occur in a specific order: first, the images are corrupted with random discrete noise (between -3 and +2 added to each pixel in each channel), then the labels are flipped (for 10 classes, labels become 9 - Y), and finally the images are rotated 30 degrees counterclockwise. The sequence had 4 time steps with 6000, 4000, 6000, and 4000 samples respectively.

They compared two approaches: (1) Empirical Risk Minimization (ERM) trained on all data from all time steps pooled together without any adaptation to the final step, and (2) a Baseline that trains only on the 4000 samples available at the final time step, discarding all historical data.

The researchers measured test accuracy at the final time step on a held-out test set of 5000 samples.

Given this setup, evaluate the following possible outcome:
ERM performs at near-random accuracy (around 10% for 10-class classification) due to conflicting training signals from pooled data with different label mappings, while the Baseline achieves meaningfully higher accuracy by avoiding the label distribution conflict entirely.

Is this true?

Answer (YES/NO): NO